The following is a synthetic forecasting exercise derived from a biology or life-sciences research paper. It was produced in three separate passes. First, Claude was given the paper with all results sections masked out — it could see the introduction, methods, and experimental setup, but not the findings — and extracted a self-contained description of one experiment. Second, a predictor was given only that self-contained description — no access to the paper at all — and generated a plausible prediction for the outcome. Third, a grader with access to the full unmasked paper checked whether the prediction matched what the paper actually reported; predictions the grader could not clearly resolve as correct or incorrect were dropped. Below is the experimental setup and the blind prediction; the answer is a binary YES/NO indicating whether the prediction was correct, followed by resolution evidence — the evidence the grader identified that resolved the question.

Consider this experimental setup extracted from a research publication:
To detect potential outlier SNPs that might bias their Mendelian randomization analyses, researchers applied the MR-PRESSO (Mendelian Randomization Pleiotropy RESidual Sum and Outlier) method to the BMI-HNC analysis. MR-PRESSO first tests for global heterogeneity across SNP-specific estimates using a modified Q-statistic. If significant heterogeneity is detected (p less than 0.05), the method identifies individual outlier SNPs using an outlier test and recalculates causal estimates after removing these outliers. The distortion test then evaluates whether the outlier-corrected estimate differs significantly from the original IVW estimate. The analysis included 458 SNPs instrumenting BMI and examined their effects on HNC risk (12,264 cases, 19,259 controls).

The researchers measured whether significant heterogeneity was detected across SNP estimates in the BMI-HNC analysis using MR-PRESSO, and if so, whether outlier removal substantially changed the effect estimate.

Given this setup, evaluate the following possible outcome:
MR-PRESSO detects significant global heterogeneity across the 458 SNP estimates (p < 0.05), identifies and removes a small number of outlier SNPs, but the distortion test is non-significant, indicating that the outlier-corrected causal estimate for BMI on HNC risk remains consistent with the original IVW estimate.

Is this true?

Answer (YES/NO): YES